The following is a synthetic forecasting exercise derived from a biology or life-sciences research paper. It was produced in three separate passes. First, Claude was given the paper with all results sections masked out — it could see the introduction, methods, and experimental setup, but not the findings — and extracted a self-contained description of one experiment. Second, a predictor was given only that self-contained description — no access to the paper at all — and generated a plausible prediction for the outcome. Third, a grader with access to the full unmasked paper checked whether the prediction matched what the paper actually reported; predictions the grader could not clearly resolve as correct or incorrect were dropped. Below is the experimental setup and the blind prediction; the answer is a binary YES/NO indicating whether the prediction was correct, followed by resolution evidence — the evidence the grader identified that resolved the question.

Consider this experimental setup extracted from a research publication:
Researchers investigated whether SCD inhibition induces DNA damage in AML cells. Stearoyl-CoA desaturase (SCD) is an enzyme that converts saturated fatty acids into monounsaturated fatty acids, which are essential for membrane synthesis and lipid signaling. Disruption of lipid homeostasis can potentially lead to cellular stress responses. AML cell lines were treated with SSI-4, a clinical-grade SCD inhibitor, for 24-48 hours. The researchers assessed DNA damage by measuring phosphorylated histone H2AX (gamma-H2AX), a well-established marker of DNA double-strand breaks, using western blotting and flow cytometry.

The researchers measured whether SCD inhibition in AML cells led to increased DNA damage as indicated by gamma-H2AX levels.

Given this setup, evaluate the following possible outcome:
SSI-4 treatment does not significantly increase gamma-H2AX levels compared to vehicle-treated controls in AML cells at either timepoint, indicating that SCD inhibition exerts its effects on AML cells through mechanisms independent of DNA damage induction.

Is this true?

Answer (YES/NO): NO